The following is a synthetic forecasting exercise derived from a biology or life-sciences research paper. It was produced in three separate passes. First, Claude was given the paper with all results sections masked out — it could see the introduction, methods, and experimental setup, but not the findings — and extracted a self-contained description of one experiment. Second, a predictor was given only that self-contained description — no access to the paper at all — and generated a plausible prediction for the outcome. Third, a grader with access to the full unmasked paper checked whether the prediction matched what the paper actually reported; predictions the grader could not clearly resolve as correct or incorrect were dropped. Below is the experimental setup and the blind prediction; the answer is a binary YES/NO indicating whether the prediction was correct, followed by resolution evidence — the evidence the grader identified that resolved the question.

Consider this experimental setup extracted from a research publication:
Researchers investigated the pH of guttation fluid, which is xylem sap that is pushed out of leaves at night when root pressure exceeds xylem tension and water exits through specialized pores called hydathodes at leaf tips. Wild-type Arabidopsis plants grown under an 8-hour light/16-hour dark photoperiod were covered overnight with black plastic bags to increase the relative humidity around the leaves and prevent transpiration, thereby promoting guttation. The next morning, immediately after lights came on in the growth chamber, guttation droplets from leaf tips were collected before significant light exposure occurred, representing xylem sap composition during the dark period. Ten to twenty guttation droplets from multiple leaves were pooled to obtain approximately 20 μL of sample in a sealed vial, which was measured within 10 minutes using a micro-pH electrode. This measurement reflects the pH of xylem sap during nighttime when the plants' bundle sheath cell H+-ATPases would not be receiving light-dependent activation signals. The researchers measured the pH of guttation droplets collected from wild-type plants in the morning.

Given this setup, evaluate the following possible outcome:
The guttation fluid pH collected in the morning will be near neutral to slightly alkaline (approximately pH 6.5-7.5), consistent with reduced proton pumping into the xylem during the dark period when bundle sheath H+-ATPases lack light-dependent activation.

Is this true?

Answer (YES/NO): YES